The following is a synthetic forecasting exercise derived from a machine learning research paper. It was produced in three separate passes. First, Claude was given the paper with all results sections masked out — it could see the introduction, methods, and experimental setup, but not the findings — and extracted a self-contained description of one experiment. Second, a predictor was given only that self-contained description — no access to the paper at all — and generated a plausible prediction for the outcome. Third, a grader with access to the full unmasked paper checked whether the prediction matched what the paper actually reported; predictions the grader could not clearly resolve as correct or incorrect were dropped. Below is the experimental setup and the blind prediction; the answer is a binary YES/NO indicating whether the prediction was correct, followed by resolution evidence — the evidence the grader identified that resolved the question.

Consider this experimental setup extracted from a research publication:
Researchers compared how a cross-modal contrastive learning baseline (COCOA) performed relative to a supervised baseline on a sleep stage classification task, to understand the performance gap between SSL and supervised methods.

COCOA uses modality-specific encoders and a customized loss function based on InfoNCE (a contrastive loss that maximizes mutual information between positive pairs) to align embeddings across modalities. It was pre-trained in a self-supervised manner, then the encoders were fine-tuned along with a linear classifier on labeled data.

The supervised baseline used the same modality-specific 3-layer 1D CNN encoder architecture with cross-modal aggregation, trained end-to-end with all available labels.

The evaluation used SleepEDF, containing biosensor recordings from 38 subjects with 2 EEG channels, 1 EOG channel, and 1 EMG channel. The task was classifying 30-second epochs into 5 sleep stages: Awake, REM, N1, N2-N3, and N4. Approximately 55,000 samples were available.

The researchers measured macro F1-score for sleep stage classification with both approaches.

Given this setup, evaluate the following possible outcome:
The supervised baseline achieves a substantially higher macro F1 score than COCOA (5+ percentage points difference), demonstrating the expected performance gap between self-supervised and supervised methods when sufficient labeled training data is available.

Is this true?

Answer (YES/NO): NO